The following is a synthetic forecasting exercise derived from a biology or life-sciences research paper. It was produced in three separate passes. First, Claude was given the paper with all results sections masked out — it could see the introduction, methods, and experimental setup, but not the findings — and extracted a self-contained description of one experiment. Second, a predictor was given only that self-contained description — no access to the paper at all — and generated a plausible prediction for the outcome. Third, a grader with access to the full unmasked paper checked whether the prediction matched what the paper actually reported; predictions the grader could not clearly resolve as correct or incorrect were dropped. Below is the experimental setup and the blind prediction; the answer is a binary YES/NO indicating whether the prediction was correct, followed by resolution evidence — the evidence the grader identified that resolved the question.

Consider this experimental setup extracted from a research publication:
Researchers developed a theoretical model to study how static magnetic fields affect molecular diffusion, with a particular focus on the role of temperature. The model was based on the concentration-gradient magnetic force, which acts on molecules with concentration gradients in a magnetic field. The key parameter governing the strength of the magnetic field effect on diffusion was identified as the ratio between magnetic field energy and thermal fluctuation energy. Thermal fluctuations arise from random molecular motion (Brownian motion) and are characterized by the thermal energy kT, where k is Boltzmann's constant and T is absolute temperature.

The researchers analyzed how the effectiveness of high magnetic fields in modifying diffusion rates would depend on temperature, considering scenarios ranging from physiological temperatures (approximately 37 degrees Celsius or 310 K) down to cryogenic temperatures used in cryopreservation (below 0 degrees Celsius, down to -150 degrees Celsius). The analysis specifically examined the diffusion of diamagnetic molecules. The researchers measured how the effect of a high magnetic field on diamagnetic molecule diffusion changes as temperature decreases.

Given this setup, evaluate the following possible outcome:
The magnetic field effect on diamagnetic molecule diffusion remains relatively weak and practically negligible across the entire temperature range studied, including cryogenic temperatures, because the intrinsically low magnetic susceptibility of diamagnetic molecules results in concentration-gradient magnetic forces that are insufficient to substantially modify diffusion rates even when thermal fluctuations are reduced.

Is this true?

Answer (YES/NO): NO